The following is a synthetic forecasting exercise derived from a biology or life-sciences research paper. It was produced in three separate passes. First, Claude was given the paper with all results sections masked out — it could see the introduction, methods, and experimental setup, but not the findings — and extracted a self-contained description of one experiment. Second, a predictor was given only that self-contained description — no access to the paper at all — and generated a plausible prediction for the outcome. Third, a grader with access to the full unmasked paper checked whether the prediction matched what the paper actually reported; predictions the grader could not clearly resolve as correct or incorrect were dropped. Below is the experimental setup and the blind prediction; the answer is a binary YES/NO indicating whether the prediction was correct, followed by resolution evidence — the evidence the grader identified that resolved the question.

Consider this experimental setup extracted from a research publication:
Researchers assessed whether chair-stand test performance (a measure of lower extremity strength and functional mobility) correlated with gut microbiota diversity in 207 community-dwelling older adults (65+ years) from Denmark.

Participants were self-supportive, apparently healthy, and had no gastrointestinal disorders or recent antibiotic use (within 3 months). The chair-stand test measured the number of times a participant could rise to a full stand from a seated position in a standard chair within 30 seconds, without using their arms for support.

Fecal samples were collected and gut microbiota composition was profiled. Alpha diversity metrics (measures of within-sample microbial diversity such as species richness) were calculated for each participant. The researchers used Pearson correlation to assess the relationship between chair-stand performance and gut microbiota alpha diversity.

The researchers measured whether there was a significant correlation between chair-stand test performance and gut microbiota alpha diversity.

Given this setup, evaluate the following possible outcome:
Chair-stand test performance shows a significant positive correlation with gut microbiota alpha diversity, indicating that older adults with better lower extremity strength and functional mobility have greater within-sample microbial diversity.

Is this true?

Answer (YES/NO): NO